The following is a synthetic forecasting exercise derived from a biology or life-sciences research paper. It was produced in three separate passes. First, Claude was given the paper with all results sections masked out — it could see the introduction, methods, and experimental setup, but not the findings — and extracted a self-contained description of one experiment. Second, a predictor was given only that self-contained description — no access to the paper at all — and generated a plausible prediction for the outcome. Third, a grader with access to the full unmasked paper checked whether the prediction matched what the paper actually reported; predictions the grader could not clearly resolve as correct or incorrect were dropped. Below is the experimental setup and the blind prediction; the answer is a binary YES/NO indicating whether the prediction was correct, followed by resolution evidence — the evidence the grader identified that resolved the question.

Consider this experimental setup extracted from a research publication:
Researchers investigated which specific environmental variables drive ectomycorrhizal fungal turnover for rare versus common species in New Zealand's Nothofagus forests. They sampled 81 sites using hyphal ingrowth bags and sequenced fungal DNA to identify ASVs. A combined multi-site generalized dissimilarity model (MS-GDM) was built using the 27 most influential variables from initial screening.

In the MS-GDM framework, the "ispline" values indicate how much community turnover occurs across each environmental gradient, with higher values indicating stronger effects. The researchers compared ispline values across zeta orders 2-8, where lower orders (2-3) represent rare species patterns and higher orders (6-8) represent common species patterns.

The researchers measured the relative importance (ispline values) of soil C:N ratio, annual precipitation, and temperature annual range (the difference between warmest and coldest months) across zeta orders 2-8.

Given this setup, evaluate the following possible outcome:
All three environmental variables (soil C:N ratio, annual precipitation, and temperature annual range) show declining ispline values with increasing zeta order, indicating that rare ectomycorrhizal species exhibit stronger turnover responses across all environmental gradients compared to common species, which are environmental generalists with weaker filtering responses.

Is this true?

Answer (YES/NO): NO